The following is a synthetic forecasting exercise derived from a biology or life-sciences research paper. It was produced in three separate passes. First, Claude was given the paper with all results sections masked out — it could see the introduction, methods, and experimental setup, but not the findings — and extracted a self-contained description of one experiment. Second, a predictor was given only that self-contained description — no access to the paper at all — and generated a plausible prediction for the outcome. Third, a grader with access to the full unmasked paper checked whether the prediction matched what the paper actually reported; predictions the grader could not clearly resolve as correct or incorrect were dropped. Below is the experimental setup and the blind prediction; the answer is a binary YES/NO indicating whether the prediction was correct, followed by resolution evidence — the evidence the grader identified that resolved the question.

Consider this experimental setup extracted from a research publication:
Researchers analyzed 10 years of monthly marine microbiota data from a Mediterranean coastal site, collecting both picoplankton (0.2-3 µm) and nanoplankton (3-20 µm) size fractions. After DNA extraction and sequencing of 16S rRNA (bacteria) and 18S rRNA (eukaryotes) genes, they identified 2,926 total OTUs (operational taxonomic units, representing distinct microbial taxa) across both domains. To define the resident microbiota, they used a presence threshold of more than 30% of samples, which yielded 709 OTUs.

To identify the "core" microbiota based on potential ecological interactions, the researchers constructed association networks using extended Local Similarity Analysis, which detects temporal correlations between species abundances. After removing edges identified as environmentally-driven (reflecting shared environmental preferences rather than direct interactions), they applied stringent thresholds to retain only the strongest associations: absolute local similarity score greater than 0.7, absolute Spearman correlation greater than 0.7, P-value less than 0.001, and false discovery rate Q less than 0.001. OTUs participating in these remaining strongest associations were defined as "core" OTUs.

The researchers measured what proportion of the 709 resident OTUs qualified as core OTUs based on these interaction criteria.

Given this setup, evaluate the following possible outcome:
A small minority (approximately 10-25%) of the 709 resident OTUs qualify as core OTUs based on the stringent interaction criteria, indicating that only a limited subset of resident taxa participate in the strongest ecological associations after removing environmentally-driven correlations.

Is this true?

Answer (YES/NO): NO